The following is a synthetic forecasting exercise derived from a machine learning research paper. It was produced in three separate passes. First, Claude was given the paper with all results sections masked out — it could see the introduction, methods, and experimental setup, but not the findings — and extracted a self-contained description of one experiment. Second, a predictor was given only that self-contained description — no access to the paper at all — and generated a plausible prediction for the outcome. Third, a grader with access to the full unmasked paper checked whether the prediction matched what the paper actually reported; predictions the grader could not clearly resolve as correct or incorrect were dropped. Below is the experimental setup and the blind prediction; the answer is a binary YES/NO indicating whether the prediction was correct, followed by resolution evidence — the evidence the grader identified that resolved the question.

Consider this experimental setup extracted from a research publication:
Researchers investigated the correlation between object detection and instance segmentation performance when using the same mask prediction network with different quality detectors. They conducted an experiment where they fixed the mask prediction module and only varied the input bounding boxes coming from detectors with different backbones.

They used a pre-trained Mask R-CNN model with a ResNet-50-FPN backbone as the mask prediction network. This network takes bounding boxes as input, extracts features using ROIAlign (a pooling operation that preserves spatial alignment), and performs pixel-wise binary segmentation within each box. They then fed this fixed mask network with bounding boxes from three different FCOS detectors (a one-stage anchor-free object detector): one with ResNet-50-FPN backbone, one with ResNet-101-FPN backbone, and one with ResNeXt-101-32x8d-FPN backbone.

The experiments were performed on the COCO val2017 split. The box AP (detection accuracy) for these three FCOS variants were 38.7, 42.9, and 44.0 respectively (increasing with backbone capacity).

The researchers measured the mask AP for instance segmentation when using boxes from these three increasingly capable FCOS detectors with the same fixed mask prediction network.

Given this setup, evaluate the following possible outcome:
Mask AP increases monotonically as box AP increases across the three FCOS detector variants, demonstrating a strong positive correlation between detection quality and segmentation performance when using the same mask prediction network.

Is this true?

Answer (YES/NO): YES